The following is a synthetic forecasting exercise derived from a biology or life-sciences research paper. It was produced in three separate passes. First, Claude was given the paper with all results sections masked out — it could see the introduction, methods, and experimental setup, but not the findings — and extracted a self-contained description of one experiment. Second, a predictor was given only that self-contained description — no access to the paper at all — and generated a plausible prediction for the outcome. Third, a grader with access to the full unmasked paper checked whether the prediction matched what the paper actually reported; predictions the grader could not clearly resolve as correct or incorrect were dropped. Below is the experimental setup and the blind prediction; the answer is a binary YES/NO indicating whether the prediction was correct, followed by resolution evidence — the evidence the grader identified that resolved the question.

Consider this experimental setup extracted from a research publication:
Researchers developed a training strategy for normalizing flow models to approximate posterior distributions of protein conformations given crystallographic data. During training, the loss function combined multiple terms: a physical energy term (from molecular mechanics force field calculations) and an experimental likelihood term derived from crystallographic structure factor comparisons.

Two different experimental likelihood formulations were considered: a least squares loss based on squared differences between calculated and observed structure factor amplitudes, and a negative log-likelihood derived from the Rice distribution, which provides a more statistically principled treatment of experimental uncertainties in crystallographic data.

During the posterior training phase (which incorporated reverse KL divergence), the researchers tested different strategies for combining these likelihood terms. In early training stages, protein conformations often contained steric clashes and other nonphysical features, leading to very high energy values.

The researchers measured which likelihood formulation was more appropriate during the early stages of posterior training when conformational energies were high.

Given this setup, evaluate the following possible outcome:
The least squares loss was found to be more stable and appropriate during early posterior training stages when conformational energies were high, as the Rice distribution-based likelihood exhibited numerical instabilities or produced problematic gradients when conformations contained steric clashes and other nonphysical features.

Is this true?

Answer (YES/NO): NO